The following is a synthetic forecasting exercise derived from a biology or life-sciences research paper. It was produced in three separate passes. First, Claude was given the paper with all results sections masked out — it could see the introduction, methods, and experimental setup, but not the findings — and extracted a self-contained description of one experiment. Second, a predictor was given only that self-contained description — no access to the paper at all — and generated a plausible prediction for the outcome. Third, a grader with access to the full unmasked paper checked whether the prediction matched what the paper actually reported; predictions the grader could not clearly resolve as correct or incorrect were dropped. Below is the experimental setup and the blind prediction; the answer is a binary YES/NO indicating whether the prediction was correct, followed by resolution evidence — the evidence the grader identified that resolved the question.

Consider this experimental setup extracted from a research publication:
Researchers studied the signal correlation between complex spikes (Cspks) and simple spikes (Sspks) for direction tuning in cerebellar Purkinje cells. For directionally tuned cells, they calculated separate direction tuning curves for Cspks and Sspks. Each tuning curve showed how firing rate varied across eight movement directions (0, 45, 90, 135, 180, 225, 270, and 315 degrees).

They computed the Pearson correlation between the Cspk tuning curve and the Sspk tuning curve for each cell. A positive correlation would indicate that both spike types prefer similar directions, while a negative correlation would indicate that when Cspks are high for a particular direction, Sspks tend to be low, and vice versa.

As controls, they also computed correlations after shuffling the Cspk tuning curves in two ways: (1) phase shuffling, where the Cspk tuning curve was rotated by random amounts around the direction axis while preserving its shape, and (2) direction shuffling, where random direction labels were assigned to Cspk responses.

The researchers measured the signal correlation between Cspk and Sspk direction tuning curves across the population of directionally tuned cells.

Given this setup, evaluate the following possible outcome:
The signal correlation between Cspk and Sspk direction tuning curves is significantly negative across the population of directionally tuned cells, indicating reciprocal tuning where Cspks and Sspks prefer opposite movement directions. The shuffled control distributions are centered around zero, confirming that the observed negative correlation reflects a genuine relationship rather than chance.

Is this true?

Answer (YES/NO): YES